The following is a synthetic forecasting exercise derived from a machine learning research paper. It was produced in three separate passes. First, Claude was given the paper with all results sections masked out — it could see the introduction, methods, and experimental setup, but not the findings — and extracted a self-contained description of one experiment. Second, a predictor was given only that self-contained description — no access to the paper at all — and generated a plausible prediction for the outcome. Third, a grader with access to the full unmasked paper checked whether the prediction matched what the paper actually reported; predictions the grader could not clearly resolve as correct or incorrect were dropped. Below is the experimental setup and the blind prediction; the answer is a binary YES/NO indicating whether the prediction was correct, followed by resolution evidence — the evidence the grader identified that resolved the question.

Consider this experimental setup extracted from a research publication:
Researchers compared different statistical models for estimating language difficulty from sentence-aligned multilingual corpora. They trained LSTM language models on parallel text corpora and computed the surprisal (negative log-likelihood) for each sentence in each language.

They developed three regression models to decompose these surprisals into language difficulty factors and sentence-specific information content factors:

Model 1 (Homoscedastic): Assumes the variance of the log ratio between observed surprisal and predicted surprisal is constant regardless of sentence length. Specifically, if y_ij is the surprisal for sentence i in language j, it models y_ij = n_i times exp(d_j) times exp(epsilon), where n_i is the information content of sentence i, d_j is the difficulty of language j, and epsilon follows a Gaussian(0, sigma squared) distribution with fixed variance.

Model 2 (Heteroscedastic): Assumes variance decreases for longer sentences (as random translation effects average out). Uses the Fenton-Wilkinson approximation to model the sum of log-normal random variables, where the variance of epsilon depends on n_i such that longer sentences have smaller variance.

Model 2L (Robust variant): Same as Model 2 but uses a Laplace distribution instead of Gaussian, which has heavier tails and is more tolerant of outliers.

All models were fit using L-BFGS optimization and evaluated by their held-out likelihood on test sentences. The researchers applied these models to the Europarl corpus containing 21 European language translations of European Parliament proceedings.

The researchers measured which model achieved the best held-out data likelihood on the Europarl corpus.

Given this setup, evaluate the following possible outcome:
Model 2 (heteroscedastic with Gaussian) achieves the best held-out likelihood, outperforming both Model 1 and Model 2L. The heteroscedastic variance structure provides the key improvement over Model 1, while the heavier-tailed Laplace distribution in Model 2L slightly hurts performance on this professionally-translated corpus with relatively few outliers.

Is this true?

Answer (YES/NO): YES